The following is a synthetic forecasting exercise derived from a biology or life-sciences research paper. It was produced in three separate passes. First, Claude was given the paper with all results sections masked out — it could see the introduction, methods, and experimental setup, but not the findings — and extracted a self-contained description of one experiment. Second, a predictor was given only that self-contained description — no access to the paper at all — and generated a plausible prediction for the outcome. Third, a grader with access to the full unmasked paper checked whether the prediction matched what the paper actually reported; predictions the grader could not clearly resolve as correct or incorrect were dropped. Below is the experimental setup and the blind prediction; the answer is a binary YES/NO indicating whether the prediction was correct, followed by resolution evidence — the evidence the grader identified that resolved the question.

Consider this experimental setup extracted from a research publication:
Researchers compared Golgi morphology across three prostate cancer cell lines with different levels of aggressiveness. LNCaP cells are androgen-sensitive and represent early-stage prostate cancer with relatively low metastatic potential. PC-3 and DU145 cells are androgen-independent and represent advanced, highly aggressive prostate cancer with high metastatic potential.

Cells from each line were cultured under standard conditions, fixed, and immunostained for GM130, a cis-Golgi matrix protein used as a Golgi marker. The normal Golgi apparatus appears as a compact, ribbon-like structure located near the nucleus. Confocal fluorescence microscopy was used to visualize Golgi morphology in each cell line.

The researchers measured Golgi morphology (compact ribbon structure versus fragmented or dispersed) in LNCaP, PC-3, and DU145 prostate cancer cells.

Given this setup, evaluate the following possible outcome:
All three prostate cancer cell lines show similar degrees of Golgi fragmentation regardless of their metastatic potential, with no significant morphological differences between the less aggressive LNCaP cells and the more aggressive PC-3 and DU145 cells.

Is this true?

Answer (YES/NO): NO